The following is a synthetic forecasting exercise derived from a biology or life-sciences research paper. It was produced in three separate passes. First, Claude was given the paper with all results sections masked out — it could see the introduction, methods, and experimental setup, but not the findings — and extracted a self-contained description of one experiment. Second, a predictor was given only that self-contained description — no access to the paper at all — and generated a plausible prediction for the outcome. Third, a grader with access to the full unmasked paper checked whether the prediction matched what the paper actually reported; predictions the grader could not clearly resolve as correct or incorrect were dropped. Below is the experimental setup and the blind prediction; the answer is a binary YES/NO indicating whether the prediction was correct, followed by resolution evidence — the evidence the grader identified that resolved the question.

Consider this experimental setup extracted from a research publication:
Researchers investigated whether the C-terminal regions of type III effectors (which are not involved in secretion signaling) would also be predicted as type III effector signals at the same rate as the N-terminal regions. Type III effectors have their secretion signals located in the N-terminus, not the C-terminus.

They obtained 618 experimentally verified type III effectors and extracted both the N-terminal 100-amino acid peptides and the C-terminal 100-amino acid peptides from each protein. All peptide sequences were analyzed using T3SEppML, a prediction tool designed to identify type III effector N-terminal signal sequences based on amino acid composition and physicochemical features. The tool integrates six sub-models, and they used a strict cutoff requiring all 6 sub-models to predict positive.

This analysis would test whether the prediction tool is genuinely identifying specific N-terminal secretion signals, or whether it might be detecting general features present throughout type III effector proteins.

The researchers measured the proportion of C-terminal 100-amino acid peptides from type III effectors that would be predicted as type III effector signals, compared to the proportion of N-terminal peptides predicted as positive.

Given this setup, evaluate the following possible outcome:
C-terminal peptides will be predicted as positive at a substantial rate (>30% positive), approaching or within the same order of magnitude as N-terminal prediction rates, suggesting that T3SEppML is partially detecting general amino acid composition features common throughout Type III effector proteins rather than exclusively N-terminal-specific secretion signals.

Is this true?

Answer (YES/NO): NO